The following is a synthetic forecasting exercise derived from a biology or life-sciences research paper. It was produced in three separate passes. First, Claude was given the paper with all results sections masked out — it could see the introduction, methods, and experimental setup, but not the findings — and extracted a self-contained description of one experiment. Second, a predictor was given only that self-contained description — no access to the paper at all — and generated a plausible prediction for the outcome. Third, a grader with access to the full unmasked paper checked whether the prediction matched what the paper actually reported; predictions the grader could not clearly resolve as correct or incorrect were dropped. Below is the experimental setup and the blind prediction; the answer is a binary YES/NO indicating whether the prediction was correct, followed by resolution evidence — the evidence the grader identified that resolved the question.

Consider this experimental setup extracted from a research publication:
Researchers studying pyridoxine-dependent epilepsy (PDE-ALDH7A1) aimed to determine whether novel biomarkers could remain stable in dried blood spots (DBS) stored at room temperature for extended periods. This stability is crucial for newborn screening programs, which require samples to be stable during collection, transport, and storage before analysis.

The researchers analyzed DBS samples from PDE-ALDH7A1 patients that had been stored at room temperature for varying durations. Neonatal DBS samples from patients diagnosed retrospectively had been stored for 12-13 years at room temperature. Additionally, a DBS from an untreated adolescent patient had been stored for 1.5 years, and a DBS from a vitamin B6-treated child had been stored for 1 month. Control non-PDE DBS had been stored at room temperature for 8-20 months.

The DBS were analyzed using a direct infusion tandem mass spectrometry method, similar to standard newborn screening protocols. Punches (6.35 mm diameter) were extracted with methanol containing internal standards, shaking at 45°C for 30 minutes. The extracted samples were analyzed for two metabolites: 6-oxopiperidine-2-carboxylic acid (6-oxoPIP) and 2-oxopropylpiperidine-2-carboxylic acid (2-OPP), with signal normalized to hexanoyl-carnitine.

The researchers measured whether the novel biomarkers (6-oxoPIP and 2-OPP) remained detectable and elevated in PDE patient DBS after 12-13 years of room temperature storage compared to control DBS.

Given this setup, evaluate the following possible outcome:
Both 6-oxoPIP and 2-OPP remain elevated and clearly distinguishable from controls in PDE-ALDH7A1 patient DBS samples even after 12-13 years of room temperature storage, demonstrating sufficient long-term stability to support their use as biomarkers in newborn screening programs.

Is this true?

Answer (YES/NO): NO